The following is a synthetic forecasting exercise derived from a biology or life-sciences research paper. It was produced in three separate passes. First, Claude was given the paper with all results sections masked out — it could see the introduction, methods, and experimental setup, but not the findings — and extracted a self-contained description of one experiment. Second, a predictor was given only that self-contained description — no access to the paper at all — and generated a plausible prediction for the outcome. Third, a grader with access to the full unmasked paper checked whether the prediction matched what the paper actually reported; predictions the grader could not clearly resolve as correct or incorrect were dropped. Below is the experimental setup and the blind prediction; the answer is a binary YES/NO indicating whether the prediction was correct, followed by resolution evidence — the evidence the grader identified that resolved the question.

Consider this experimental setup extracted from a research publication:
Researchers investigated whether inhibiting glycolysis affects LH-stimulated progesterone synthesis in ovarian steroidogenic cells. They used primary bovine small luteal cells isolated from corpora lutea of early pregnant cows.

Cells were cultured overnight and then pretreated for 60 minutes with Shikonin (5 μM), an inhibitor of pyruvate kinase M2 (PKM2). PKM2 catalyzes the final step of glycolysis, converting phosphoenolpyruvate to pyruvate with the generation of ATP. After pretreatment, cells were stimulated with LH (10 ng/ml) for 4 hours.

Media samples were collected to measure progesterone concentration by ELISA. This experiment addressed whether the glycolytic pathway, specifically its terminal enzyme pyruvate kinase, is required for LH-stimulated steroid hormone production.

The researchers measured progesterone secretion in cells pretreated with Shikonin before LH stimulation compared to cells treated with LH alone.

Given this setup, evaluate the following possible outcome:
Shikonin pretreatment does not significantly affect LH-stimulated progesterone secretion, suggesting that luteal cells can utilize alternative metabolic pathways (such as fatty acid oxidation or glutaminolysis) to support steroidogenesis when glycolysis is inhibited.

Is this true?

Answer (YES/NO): NO